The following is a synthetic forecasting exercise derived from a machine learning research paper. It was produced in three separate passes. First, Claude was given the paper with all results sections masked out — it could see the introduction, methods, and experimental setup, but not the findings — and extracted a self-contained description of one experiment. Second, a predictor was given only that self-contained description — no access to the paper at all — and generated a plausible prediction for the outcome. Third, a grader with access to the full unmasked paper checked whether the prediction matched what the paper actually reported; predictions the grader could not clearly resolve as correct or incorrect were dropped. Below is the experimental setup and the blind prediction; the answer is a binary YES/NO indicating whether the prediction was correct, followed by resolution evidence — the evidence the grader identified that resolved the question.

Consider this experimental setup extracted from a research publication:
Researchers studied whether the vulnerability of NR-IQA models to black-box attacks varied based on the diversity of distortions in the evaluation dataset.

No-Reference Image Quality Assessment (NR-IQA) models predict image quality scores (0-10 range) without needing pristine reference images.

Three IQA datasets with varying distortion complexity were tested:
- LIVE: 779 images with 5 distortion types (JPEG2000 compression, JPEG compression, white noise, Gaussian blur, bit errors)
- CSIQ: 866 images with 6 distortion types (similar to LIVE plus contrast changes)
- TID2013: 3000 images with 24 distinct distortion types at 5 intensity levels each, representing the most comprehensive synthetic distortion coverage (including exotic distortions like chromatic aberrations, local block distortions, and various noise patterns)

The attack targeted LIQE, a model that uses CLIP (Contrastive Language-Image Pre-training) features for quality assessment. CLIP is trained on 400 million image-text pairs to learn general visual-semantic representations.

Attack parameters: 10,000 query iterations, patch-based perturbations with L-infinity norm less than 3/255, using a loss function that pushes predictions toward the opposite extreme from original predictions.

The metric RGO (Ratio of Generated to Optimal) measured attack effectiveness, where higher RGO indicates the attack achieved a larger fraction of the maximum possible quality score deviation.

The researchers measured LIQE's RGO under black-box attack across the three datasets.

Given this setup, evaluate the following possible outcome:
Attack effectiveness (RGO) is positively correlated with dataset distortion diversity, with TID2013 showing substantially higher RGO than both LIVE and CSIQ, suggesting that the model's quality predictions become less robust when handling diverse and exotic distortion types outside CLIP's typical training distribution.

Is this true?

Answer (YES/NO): NO